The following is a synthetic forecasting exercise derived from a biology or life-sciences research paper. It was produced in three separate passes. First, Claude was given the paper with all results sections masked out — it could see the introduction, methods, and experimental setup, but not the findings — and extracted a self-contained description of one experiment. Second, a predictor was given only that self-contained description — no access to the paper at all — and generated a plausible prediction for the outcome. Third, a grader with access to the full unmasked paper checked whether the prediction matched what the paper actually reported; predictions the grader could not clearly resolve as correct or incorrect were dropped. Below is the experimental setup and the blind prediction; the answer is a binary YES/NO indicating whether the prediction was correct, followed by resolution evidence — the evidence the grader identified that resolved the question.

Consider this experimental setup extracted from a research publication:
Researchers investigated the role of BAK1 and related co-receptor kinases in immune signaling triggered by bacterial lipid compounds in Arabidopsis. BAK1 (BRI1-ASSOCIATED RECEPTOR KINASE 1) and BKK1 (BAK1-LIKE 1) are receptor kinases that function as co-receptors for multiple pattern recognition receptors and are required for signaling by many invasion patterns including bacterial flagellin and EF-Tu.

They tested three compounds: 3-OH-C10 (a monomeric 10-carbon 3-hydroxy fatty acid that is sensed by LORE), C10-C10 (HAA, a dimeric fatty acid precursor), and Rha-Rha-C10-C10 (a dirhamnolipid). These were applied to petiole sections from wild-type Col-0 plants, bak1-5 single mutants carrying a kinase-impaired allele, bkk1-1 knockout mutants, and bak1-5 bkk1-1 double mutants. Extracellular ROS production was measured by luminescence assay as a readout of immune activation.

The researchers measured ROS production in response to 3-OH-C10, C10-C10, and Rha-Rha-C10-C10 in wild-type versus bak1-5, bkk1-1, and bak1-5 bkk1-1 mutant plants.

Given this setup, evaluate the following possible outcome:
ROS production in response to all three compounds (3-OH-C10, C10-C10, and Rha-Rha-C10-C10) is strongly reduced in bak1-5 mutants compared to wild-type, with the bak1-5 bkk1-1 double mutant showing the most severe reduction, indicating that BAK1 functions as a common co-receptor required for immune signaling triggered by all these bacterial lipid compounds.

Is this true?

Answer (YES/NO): NO